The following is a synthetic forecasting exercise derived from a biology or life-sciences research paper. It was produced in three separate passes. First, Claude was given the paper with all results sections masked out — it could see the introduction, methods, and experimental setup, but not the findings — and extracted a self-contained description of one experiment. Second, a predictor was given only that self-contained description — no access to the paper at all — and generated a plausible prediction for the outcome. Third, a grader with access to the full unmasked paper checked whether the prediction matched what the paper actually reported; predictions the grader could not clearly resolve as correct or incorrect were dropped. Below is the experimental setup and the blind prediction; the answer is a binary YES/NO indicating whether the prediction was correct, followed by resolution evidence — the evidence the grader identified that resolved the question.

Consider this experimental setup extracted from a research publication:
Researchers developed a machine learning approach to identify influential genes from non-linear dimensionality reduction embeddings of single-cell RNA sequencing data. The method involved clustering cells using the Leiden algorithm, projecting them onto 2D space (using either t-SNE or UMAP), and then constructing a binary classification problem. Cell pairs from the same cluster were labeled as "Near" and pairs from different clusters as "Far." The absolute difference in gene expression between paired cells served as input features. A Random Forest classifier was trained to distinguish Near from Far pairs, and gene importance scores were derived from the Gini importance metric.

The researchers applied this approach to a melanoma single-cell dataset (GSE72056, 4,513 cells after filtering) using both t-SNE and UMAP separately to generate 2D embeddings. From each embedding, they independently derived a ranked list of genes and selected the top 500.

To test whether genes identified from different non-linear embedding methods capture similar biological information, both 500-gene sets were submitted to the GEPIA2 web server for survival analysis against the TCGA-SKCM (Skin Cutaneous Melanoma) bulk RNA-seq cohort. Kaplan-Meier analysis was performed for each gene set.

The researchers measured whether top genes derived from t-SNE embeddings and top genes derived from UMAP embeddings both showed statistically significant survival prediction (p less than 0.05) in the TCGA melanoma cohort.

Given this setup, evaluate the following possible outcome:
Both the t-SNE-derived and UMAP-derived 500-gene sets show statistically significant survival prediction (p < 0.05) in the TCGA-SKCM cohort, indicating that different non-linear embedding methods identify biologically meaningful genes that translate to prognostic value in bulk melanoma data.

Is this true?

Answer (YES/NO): YES